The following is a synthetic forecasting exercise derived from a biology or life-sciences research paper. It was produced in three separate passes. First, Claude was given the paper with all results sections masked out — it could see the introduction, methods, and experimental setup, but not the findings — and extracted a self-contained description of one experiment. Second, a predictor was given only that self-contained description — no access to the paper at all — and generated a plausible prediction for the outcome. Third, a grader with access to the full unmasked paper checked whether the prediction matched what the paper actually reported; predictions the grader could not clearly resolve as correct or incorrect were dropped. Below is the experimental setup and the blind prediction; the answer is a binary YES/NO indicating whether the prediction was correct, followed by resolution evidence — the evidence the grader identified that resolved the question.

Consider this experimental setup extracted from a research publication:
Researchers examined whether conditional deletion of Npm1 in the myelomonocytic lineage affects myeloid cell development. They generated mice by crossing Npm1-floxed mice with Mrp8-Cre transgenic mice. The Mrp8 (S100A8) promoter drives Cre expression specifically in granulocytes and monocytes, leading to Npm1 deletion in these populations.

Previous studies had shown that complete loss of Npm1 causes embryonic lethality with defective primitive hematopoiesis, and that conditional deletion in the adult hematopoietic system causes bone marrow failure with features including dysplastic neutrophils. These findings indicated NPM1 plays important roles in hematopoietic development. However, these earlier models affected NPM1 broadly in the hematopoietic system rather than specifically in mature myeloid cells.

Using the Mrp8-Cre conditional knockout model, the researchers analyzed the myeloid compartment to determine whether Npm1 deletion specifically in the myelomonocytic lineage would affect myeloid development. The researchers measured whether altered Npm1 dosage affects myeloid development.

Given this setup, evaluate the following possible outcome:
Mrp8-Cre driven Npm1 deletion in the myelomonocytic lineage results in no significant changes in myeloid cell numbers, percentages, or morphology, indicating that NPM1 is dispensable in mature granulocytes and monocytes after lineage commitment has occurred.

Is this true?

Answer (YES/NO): YES